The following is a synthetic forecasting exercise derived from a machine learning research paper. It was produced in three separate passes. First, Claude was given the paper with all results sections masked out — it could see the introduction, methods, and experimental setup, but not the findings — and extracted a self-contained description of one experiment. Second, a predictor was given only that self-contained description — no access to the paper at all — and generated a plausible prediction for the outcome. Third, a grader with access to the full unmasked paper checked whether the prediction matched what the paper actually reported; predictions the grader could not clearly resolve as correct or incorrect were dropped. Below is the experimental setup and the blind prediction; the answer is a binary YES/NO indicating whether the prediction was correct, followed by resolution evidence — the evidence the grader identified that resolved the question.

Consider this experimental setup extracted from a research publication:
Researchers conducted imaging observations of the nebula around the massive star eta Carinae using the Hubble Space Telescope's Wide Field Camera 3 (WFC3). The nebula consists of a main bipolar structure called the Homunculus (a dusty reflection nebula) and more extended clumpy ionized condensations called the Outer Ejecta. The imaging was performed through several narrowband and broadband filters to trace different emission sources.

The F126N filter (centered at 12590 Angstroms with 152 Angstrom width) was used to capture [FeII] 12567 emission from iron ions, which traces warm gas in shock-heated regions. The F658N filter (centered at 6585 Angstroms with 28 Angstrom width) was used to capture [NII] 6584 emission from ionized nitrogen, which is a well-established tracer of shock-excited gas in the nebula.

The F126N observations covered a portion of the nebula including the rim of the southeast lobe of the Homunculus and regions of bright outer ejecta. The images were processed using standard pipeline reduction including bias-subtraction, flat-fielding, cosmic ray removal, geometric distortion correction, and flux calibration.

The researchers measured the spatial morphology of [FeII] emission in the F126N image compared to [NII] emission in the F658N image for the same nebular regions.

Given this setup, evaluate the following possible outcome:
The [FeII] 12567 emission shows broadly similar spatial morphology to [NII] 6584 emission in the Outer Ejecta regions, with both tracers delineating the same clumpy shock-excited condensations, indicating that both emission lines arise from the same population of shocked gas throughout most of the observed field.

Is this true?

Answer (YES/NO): YES